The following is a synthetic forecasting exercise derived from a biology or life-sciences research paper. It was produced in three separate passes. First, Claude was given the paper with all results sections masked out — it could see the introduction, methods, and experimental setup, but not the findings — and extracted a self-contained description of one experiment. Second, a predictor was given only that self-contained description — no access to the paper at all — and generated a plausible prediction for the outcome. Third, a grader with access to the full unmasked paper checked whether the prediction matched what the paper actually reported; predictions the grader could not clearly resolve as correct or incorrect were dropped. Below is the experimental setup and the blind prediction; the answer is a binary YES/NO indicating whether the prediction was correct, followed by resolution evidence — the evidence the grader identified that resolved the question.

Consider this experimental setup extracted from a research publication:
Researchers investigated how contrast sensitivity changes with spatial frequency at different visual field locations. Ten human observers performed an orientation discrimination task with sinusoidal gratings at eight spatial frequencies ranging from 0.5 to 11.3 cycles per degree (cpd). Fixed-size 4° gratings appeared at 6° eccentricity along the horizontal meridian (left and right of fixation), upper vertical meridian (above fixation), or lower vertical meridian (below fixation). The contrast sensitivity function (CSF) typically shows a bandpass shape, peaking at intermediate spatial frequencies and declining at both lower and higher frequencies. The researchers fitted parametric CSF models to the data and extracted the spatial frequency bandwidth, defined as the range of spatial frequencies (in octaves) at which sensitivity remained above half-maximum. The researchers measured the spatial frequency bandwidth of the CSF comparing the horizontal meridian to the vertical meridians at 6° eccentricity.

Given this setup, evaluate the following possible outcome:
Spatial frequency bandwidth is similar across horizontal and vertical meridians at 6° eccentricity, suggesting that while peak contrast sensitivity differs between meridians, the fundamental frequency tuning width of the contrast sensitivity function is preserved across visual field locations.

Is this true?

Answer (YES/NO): YES